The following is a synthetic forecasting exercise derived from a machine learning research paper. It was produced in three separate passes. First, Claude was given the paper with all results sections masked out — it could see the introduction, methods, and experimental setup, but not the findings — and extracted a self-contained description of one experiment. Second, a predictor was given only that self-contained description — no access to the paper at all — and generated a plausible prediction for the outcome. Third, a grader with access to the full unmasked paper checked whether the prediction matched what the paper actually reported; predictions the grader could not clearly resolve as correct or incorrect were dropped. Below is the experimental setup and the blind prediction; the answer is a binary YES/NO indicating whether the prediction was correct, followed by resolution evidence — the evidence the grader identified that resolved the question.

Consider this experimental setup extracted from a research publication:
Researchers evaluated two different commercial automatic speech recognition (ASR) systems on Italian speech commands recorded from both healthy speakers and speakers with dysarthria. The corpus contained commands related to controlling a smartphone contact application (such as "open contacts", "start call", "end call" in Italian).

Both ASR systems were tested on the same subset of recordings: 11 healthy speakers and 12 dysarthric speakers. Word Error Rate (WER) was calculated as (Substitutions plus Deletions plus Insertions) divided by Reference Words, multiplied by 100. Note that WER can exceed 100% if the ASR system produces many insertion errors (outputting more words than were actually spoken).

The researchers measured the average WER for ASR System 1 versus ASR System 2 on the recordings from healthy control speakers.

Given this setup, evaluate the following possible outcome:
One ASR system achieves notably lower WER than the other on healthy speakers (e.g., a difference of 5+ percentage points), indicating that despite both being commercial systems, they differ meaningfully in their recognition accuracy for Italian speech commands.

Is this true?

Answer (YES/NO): YES